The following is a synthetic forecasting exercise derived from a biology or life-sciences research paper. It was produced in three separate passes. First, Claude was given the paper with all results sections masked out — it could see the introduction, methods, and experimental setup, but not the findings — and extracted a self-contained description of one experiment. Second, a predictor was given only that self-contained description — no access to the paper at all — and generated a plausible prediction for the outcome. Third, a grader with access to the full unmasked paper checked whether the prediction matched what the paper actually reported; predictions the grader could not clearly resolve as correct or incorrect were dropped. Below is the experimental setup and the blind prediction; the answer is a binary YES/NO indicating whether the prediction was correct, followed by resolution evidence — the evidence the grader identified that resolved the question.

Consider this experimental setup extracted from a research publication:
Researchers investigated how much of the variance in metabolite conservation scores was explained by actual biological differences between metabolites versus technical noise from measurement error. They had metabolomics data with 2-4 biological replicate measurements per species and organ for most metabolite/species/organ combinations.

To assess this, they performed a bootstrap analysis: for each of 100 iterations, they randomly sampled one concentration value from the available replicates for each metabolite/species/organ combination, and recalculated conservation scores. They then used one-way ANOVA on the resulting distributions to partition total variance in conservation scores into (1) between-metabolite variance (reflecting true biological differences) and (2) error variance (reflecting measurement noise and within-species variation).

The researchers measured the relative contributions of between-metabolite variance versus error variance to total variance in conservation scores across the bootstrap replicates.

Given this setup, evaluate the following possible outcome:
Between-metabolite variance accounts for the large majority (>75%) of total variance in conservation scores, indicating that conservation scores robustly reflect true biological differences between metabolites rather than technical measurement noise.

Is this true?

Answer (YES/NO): YES